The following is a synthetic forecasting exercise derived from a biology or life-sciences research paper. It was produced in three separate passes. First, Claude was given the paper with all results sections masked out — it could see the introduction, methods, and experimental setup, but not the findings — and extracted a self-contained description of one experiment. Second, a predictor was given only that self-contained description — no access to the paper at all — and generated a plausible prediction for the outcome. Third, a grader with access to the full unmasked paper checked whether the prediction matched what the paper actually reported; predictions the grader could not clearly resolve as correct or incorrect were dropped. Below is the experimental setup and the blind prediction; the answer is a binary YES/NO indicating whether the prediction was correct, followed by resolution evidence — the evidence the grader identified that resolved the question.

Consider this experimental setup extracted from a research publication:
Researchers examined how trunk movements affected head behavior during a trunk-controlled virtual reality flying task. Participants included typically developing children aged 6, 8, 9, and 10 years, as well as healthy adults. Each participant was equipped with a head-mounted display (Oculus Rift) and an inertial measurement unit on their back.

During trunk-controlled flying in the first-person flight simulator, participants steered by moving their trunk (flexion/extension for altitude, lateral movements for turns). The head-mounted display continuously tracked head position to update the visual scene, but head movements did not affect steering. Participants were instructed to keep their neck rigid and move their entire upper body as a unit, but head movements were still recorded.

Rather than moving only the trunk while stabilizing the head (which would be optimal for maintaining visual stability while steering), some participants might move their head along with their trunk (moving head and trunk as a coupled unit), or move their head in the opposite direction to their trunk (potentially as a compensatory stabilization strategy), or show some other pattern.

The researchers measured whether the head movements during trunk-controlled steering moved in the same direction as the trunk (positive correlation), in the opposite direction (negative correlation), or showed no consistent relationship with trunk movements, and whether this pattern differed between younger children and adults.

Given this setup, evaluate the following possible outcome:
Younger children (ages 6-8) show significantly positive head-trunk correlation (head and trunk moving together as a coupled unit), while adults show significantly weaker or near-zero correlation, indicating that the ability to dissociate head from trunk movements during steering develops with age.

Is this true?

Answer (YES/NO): NO